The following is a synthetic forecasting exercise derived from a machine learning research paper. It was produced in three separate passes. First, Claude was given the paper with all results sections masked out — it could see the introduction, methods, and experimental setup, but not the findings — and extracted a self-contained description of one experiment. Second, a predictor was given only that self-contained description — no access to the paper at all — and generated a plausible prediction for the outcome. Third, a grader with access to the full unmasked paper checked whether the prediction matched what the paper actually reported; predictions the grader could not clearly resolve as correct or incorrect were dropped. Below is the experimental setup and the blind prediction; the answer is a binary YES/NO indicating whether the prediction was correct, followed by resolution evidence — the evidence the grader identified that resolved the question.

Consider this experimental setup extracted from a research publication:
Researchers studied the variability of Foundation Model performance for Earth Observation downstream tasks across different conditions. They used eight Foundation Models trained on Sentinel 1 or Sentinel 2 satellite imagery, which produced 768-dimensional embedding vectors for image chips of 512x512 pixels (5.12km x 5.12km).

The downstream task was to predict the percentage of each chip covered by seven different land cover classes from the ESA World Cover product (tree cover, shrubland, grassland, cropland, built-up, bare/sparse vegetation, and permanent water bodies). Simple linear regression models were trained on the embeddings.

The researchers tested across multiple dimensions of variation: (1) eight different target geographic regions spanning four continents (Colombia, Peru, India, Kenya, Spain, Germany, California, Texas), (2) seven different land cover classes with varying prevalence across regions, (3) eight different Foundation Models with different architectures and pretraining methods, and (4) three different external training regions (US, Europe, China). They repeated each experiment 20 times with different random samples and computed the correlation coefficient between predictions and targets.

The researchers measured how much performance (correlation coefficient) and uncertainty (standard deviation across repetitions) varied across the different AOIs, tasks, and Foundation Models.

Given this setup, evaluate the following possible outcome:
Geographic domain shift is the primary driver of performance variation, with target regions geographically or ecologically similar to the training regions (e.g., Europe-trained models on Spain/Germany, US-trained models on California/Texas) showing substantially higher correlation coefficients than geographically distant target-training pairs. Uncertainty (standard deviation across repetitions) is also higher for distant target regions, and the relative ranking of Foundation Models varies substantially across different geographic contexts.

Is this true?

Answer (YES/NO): NO